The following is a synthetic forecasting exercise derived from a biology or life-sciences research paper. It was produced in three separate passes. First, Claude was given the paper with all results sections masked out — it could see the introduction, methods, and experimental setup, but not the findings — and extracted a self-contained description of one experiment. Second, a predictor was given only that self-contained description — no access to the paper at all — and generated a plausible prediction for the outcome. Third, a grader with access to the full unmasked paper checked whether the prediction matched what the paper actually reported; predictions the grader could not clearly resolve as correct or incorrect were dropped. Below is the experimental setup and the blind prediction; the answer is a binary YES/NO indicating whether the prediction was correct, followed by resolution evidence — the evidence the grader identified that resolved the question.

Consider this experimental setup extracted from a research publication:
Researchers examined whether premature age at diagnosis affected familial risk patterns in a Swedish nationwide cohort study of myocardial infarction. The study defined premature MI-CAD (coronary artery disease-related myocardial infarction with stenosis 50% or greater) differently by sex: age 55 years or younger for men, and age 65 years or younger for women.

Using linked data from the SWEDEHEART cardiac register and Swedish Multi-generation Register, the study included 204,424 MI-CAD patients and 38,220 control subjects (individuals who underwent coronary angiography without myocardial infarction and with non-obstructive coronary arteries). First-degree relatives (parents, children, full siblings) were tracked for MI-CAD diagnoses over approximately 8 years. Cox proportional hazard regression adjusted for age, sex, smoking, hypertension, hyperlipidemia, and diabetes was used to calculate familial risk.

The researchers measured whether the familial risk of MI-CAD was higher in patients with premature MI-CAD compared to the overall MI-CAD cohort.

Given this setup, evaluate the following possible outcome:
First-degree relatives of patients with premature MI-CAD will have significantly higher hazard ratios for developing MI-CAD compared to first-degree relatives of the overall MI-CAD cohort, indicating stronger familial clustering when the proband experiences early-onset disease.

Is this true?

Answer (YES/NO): NO